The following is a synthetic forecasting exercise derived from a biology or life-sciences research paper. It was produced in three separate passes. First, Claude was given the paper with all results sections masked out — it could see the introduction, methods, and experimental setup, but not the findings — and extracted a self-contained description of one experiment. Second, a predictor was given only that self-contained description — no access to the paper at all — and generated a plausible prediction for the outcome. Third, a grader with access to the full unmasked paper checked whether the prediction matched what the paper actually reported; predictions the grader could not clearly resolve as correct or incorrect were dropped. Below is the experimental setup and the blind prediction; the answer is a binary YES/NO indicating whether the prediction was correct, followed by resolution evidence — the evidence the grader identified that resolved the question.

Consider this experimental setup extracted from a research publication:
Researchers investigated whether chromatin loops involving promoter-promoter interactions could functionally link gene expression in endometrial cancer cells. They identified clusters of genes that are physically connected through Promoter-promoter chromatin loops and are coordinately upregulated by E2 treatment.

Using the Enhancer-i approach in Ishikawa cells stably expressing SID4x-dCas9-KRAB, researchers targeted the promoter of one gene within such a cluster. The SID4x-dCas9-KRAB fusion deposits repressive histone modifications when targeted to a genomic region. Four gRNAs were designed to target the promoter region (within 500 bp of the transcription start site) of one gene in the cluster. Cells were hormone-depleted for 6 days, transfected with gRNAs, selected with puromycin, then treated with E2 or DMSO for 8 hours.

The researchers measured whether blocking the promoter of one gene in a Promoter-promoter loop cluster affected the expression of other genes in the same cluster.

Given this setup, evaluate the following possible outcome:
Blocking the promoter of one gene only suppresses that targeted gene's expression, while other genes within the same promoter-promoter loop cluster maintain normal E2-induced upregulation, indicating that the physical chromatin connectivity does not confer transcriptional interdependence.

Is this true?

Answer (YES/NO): NO